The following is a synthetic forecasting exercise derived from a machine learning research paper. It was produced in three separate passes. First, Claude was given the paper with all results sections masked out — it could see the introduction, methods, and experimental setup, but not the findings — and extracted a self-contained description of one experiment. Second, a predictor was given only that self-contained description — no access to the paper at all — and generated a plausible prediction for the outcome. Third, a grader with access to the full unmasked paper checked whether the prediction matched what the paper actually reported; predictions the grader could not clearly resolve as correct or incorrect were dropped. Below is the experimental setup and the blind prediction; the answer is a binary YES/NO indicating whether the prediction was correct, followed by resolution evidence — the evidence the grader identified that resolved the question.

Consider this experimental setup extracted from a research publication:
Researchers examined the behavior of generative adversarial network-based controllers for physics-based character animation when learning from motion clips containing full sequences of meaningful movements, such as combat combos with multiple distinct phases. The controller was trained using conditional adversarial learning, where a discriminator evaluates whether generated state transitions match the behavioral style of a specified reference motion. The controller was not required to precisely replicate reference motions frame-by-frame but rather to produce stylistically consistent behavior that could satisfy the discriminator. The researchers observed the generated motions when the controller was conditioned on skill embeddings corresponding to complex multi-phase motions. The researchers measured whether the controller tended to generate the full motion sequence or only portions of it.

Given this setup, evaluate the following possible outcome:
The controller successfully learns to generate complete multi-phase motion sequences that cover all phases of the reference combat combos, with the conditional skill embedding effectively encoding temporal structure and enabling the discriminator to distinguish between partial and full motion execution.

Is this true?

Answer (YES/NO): NO